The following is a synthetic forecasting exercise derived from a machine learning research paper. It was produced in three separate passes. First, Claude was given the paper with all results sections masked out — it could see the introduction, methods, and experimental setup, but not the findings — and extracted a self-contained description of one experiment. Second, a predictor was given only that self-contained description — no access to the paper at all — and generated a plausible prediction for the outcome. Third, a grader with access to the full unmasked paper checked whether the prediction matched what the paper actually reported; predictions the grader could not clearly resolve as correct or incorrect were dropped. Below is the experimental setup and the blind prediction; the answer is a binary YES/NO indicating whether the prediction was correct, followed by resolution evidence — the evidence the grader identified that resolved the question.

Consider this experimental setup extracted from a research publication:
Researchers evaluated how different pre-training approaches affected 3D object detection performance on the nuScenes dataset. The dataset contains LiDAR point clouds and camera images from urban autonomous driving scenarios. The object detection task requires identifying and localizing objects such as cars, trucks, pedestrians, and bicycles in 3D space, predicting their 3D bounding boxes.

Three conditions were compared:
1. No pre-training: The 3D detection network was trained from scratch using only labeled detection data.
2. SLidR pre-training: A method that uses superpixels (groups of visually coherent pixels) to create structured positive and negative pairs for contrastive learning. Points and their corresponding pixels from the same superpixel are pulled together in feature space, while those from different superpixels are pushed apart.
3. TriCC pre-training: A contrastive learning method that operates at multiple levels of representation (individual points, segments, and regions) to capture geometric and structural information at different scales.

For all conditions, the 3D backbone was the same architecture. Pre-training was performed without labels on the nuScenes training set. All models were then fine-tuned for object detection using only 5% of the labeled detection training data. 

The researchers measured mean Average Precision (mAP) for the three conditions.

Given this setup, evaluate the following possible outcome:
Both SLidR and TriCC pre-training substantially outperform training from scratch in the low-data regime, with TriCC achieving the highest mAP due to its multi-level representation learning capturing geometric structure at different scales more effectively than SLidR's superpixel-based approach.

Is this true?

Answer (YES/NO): YES